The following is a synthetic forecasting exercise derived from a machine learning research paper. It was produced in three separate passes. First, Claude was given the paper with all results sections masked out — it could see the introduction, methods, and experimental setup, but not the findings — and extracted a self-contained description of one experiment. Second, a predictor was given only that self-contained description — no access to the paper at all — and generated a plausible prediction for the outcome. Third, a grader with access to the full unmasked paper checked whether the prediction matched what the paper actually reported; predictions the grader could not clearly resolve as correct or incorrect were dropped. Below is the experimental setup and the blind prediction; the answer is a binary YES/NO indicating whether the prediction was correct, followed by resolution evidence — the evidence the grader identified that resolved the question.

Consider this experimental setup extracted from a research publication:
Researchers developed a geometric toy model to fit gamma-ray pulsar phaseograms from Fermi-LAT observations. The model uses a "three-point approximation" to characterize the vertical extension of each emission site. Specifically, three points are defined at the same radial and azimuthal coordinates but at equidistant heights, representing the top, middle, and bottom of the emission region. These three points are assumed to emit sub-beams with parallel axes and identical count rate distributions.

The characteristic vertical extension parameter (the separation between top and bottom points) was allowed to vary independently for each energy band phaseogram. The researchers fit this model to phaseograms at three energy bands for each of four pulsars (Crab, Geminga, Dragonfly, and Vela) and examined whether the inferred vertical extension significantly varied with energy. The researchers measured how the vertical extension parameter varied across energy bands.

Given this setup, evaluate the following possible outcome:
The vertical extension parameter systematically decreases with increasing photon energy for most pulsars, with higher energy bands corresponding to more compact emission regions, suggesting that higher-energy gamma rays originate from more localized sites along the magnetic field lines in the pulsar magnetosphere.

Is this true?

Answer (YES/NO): NO